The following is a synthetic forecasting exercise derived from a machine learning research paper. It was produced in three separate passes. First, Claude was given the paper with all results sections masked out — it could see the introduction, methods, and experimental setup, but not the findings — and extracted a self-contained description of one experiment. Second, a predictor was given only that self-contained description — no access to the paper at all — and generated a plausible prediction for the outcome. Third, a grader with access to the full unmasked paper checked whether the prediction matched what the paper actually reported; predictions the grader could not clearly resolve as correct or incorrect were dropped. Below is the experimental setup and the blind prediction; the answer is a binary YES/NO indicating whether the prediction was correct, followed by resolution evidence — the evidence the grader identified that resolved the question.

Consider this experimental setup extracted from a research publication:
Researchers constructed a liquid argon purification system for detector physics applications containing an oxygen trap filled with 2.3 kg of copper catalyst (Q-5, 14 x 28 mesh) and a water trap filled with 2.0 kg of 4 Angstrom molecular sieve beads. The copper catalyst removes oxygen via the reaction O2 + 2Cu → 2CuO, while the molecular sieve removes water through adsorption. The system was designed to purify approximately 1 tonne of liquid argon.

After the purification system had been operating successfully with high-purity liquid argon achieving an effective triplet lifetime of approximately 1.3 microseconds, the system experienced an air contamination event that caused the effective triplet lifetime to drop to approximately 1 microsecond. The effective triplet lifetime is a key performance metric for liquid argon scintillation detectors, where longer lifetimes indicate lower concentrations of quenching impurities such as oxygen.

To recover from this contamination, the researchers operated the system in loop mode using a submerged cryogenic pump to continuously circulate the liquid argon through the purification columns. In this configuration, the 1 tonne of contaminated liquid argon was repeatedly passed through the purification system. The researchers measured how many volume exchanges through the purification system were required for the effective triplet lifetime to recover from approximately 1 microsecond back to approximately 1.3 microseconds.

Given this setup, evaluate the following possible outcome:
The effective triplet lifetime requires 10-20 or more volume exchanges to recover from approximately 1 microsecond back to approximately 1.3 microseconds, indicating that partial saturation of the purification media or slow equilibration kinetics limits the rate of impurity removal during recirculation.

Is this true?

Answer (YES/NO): YES